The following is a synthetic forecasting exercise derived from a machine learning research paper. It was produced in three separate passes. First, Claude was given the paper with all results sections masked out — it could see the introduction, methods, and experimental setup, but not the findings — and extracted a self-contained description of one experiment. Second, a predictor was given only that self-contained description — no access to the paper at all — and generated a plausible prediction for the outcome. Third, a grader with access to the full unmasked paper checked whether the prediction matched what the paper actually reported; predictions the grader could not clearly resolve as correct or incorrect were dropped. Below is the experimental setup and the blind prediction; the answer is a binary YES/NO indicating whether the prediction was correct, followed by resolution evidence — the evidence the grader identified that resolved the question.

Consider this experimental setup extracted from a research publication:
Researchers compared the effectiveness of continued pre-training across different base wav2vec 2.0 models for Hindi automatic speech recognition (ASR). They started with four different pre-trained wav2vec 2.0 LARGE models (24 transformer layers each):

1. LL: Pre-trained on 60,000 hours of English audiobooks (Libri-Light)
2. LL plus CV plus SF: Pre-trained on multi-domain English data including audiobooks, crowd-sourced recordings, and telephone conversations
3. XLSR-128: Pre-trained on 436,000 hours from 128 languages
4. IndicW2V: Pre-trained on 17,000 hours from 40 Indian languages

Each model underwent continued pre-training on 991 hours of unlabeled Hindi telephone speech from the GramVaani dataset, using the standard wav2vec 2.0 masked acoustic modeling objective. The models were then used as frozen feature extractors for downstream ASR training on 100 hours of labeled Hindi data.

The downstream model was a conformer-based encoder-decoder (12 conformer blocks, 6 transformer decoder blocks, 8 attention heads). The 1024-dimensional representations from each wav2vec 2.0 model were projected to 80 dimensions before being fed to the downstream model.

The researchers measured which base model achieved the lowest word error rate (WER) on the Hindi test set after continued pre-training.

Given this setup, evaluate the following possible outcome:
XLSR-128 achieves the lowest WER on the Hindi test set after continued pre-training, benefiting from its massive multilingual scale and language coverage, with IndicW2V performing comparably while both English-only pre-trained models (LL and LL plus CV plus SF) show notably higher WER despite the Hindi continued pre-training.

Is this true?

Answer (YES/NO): NO